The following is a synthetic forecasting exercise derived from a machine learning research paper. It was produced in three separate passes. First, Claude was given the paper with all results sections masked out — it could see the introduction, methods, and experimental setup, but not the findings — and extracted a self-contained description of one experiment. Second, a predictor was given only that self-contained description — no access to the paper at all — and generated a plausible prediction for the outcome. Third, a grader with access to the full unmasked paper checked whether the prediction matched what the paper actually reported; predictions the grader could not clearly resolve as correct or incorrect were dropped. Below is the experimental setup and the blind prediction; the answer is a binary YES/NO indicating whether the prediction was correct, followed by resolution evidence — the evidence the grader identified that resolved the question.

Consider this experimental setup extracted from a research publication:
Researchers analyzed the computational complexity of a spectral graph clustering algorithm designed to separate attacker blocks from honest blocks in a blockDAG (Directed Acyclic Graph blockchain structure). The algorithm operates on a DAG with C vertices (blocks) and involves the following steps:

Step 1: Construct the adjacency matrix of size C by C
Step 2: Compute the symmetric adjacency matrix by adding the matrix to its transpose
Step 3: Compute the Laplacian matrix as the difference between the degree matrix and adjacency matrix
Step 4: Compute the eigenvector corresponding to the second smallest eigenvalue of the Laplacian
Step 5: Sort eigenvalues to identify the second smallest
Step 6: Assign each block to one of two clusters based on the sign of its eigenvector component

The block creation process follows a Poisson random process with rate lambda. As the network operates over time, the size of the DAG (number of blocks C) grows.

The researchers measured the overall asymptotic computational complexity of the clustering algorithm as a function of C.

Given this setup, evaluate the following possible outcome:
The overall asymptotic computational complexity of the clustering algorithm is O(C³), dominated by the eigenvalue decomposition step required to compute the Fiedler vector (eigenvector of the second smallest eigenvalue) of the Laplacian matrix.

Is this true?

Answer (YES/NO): YES